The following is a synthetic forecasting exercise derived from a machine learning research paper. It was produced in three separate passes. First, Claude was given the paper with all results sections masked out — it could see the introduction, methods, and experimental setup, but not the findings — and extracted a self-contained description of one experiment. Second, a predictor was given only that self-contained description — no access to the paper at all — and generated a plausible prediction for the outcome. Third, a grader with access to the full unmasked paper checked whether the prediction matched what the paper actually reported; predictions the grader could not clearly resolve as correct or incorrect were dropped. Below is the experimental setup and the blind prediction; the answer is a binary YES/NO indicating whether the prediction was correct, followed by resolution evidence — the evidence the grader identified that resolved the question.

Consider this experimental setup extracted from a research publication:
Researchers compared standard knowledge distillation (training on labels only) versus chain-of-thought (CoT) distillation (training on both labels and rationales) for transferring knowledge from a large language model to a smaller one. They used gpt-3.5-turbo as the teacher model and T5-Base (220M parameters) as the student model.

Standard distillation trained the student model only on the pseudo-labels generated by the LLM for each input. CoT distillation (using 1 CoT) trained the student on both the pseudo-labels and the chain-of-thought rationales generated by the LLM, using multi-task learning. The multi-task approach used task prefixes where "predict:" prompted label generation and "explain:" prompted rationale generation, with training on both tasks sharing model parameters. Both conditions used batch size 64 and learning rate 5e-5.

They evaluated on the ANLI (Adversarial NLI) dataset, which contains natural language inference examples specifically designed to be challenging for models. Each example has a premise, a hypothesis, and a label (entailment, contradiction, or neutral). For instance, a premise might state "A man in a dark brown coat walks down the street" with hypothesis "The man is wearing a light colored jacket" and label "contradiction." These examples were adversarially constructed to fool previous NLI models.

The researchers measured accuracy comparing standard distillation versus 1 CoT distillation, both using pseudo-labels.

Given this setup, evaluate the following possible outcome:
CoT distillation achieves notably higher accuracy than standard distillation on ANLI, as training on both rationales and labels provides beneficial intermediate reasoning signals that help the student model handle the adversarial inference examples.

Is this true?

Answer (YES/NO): YES